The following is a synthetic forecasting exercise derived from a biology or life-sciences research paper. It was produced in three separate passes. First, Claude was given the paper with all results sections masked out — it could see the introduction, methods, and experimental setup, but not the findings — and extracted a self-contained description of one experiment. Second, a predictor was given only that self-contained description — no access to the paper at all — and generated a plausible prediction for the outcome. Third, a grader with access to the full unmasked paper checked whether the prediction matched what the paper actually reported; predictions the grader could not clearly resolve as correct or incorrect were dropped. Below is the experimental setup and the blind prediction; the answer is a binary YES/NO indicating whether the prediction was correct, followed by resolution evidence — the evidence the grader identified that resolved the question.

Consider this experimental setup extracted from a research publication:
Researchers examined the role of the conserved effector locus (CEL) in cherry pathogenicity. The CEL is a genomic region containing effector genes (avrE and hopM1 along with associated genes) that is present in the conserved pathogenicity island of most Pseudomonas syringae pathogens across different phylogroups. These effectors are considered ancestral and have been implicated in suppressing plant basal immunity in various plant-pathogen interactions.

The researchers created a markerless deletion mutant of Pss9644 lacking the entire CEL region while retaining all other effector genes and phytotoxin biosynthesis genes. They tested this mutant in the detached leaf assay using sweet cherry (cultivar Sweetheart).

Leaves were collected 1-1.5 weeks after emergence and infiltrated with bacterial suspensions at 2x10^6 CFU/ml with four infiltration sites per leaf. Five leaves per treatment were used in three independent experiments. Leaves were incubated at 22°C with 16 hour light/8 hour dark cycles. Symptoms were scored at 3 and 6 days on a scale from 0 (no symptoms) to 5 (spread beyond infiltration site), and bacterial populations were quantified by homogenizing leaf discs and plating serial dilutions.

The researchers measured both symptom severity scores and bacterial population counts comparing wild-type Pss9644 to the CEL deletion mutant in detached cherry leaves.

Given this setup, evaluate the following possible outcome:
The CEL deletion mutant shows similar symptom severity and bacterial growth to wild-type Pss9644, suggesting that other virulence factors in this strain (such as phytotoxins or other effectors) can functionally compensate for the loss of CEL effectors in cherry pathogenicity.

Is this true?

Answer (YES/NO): NO